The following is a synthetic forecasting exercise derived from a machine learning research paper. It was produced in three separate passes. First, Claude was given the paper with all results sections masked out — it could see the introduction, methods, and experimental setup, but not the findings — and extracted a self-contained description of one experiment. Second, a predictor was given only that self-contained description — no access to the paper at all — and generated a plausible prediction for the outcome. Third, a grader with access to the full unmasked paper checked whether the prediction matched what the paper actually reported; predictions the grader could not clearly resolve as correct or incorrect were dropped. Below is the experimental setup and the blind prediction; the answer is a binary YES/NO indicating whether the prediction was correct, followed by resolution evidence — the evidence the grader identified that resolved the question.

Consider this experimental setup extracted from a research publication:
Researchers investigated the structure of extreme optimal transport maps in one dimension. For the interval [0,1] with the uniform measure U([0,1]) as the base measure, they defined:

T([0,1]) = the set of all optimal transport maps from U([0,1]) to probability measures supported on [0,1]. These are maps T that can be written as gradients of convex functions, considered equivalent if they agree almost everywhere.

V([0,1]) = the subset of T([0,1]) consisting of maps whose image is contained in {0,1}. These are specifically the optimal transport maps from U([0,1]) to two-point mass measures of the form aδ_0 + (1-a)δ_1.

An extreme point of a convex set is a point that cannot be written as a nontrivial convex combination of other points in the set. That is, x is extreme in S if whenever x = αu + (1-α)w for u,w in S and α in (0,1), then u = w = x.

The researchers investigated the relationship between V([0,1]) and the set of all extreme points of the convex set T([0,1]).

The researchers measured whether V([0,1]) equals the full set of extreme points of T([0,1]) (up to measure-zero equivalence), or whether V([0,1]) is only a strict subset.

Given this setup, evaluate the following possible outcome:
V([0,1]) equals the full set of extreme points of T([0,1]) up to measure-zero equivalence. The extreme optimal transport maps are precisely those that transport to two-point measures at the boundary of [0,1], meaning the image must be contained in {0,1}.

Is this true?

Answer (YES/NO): YES